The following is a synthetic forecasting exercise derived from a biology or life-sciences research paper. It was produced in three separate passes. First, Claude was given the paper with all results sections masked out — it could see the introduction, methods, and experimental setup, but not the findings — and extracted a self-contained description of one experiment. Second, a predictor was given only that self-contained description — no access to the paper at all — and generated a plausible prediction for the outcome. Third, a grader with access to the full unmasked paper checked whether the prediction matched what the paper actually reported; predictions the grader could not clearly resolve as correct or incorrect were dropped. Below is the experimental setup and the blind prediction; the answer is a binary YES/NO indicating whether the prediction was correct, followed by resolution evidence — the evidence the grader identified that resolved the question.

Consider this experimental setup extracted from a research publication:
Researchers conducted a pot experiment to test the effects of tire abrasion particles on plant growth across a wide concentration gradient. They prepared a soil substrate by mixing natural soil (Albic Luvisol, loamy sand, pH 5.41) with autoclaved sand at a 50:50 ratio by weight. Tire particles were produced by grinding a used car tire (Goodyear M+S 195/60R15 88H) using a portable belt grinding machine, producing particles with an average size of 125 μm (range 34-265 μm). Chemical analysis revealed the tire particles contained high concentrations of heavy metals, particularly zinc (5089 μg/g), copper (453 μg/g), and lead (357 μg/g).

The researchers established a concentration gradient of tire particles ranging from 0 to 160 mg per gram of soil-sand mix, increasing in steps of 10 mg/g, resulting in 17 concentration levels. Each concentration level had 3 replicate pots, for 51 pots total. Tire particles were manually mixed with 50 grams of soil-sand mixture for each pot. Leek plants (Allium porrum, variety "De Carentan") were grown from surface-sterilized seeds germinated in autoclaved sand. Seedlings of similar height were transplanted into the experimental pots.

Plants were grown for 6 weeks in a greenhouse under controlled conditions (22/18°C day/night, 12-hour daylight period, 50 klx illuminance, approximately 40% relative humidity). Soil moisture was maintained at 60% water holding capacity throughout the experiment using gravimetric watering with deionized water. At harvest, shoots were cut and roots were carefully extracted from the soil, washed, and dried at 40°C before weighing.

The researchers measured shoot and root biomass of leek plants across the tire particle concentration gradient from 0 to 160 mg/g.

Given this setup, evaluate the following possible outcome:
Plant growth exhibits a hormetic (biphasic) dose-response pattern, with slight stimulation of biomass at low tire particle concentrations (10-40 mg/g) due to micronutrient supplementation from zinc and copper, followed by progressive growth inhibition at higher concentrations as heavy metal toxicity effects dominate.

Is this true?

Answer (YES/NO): NO